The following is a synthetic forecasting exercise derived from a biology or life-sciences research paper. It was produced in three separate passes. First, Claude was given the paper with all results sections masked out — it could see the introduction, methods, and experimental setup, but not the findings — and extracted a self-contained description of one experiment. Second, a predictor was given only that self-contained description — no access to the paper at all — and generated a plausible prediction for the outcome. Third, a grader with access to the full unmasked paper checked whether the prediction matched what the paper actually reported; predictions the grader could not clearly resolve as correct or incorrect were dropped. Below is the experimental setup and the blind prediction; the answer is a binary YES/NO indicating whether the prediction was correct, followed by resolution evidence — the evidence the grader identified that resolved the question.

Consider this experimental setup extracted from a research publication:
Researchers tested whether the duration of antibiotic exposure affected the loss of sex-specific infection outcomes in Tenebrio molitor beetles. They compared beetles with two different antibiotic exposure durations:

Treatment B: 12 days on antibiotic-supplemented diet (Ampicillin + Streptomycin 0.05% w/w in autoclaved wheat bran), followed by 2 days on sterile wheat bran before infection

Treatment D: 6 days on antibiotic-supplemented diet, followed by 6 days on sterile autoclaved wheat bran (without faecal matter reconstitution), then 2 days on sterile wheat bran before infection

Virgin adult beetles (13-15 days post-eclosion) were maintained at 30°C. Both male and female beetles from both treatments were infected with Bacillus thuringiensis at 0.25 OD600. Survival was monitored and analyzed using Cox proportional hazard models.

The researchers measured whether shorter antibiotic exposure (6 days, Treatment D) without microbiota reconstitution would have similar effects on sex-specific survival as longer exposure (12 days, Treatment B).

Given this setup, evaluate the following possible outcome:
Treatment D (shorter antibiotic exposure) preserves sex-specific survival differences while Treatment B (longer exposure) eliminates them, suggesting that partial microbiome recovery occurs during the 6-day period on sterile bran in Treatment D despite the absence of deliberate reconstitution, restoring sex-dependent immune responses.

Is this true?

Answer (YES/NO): NO